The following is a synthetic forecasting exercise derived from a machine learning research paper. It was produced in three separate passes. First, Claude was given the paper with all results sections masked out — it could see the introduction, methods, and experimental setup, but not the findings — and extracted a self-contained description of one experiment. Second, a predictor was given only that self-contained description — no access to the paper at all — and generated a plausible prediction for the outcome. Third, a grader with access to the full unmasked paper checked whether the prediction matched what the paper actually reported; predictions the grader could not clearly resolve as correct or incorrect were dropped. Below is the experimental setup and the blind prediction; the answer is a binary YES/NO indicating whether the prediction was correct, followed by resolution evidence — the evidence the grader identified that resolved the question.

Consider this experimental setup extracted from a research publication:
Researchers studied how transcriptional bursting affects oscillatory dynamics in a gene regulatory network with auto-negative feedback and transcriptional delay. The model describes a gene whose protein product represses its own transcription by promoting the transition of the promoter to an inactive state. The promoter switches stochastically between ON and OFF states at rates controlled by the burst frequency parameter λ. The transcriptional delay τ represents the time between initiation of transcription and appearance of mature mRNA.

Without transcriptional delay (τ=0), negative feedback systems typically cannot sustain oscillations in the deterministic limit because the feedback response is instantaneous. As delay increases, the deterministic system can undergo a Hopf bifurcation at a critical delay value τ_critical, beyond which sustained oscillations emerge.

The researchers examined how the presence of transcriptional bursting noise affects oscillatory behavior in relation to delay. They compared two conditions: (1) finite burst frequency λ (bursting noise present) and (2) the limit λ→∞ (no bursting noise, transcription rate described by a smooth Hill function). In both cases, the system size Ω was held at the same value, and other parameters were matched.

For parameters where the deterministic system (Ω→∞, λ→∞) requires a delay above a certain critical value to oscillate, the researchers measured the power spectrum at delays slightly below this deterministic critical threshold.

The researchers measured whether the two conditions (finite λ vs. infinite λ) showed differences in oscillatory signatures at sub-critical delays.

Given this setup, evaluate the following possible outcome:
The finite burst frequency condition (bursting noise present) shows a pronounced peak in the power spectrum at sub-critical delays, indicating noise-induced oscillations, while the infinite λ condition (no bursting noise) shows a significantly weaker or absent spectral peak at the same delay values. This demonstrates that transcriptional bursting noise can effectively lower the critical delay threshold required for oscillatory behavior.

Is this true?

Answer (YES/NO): YES